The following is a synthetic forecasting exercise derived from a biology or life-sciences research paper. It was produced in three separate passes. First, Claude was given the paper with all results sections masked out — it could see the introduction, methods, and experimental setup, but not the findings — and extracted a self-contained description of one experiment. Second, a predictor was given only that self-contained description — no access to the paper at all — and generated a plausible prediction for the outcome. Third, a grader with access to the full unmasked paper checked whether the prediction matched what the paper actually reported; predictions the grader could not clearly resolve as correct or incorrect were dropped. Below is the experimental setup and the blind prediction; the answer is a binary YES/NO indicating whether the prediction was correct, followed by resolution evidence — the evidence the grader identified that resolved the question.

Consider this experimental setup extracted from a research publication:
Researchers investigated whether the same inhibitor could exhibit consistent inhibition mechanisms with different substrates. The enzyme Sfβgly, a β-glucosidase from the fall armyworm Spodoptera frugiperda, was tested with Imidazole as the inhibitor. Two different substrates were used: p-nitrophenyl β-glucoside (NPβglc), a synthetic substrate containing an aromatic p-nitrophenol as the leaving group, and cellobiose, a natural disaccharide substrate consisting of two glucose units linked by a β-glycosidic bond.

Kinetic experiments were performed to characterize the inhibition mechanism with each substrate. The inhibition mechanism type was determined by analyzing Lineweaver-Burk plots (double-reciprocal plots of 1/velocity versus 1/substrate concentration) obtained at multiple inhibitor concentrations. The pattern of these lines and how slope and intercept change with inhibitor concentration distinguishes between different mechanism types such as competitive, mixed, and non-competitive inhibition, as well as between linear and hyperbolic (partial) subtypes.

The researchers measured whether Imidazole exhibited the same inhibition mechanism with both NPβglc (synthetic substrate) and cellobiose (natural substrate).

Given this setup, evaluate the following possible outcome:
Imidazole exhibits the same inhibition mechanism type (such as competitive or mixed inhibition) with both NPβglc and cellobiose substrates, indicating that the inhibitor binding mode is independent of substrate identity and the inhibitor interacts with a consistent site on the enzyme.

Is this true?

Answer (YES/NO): YES